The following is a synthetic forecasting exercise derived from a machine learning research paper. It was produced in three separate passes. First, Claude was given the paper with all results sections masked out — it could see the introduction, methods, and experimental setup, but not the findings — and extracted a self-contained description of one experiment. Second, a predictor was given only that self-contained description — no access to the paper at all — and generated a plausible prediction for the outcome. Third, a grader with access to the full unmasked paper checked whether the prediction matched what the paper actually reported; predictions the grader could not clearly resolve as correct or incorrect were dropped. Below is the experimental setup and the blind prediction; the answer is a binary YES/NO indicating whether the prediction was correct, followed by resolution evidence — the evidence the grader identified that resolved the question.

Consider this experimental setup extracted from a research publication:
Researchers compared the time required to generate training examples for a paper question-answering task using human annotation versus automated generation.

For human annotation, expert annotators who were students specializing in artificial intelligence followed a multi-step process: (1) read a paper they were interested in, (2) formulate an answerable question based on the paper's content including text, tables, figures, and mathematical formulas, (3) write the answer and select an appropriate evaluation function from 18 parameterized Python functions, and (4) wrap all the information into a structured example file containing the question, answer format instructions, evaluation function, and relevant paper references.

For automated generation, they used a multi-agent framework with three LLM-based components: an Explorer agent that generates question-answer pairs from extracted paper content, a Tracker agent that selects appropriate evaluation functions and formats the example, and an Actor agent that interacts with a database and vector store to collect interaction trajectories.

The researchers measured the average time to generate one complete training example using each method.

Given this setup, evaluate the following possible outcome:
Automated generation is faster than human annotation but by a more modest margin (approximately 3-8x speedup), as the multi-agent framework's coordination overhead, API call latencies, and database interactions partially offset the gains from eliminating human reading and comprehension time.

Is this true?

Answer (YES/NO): NO